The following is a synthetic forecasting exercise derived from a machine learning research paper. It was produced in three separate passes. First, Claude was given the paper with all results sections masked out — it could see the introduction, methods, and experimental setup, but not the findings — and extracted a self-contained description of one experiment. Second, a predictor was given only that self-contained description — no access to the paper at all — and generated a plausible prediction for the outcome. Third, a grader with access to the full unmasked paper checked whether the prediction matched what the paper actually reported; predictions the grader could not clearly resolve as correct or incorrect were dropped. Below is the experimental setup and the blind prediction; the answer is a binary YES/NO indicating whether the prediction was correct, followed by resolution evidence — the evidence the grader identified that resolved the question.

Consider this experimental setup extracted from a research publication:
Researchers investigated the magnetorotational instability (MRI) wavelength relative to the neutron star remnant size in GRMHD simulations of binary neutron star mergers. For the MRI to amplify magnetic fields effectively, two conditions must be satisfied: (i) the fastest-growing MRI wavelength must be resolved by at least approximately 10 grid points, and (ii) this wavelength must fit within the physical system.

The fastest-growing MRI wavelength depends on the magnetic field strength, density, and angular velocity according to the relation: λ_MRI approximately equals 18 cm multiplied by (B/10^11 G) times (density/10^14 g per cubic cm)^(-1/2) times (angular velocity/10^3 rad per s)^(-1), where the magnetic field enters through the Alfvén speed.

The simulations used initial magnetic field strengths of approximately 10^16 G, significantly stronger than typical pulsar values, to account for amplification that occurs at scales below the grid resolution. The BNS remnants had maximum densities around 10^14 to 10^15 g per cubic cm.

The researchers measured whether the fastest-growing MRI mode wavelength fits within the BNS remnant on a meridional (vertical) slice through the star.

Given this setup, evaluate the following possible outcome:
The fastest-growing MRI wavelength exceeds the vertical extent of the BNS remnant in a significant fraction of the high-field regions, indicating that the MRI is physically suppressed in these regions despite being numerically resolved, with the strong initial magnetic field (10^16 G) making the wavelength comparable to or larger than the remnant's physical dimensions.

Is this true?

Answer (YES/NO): NO